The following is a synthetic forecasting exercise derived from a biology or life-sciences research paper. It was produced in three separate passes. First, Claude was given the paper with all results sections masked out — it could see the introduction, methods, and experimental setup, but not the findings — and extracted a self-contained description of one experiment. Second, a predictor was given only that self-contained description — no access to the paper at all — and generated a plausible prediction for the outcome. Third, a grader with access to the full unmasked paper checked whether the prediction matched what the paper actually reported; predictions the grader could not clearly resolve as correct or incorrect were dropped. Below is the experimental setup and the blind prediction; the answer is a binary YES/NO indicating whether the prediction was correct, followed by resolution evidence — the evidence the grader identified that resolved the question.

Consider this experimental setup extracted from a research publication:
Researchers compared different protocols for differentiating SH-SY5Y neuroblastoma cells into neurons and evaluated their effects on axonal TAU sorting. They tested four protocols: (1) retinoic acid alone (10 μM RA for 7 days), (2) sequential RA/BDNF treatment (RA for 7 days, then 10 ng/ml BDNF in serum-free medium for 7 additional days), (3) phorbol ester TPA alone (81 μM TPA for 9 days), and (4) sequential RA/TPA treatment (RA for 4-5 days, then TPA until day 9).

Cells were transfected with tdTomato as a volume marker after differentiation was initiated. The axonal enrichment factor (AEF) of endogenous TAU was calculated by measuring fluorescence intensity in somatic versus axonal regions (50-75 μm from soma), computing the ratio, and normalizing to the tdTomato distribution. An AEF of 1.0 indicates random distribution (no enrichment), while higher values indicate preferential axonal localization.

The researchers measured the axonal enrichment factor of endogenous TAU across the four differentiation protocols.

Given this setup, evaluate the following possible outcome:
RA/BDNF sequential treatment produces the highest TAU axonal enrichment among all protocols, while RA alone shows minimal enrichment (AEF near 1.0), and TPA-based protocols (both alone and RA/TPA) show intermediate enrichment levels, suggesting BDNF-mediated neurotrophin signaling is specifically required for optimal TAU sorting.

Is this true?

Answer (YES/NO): NO